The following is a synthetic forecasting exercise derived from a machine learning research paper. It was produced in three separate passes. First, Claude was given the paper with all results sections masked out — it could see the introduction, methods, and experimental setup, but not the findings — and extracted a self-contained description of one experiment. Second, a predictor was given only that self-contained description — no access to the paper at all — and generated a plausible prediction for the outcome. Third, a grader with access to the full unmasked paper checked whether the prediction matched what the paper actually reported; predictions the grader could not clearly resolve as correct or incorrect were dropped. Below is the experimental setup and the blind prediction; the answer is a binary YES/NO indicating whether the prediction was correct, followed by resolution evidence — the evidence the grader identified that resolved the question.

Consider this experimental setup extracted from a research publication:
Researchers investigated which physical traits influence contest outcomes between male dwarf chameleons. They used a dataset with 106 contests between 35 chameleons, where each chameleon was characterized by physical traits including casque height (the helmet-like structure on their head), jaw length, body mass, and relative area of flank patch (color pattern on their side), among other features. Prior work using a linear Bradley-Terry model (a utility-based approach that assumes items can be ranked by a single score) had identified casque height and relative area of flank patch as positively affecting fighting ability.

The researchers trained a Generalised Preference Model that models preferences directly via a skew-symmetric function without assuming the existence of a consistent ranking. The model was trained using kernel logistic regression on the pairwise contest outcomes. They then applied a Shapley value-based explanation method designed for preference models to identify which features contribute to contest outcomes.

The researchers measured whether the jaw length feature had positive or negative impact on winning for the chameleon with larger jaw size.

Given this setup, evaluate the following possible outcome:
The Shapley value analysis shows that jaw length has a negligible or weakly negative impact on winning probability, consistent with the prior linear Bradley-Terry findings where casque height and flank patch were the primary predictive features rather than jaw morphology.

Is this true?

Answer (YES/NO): NO